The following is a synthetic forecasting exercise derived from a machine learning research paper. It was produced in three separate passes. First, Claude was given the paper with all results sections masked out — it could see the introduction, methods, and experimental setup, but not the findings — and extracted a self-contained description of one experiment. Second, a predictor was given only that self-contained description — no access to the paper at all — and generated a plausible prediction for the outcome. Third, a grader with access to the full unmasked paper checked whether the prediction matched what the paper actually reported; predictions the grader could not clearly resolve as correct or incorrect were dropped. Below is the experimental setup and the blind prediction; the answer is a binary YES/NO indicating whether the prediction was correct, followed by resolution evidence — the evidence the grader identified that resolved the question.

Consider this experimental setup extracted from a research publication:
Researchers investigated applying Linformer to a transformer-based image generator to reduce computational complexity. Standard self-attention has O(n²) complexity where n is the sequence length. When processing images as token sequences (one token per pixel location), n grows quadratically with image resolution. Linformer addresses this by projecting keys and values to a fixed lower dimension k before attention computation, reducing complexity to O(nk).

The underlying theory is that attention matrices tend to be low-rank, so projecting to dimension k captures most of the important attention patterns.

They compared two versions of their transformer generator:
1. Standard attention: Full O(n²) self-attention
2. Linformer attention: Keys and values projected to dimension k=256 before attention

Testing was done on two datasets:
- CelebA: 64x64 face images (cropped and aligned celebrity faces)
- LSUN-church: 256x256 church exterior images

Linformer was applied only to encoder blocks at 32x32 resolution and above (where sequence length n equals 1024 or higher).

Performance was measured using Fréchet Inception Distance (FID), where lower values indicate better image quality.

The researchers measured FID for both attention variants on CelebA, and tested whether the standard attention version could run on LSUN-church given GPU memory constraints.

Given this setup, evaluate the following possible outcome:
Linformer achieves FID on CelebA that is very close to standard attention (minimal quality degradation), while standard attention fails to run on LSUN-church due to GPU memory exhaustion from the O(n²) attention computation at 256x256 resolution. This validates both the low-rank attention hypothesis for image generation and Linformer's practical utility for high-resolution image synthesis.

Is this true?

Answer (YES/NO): NO